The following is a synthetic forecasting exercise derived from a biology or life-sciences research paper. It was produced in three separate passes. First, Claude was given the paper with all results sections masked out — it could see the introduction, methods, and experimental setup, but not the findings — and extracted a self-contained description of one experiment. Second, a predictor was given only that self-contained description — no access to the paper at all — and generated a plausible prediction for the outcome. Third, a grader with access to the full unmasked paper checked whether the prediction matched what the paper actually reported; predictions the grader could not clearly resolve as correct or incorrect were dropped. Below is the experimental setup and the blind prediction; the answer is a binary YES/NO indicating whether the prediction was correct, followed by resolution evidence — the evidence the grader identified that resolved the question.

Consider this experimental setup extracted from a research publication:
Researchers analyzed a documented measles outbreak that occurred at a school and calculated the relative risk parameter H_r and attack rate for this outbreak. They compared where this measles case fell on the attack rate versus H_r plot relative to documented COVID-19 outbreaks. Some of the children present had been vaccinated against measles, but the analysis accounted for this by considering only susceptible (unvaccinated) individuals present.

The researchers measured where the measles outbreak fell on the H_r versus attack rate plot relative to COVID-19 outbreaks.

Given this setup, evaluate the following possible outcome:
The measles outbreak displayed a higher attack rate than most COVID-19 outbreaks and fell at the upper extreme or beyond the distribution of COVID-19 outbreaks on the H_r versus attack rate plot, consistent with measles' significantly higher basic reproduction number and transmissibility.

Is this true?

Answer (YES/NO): NO